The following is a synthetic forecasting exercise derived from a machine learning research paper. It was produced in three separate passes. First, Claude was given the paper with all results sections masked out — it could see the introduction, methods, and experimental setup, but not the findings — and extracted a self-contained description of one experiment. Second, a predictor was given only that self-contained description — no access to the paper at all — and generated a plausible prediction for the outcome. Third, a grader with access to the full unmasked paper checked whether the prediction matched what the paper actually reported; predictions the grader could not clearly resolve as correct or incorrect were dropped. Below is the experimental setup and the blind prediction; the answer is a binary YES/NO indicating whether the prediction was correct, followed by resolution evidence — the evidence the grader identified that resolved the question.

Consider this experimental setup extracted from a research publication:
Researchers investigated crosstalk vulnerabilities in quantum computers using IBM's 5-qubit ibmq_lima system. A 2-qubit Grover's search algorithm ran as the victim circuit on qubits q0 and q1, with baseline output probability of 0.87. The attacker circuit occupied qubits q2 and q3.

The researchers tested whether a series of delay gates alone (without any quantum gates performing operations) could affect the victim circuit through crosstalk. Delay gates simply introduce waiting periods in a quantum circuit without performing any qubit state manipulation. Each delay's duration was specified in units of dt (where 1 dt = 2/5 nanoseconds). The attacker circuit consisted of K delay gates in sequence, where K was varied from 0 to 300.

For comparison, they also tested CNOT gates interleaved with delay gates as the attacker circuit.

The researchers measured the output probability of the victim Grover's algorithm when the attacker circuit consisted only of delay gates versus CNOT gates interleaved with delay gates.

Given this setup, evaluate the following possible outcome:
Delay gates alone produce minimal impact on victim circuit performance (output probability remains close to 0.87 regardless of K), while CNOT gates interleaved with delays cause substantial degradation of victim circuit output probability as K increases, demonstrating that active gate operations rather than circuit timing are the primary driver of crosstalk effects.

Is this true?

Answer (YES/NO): YES